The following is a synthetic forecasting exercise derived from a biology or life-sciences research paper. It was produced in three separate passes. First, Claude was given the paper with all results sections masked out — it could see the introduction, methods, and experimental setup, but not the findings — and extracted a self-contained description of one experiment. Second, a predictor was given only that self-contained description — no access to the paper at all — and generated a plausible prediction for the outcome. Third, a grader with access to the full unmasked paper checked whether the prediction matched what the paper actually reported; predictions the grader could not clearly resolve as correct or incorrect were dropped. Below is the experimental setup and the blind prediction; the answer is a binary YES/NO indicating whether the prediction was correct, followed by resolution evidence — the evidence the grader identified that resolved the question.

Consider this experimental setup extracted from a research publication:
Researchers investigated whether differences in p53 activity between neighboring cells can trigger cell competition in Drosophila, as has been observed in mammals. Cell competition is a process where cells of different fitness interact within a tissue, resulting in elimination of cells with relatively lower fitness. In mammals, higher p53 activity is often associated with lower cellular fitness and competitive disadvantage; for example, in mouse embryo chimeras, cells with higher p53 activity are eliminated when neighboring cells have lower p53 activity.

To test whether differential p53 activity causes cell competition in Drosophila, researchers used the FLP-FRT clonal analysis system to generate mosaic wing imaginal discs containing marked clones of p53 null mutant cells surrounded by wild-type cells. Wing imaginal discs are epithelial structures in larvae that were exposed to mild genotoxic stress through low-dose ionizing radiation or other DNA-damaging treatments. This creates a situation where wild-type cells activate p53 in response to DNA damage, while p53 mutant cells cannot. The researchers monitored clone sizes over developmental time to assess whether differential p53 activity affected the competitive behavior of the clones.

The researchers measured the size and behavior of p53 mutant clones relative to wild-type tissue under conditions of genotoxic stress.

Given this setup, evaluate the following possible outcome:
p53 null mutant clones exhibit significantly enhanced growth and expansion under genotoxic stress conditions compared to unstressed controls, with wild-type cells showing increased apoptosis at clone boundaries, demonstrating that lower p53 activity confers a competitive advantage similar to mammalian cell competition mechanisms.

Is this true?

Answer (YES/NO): NO